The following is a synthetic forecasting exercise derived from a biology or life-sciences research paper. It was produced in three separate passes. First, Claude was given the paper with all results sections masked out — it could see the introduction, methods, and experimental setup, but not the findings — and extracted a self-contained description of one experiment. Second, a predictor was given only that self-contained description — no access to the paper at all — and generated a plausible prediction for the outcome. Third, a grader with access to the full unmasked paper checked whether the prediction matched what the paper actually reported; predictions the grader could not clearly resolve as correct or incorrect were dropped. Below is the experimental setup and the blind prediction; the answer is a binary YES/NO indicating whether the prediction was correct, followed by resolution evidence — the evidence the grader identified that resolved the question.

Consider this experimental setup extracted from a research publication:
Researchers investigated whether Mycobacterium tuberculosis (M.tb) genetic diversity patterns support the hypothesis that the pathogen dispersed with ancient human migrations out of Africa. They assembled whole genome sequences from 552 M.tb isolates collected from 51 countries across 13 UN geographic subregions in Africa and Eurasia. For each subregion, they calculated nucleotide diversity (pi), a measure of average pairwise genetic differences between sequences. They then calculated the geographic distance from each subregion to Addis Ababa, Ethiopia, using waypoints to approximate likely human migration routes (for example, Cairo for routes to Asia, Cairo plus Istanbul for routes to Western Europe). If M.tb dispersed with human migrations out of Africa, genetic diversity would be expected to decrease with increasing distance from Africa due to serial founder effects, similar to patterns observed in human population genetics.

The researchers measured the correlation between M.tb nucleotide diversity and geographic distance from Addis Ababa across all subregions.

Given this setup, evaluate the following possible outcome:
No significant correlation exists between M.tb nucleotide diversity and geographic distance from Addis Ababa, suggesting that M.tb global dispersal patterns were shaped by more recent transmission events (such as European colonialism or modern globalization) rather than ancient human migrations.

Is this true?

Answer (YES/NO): YES